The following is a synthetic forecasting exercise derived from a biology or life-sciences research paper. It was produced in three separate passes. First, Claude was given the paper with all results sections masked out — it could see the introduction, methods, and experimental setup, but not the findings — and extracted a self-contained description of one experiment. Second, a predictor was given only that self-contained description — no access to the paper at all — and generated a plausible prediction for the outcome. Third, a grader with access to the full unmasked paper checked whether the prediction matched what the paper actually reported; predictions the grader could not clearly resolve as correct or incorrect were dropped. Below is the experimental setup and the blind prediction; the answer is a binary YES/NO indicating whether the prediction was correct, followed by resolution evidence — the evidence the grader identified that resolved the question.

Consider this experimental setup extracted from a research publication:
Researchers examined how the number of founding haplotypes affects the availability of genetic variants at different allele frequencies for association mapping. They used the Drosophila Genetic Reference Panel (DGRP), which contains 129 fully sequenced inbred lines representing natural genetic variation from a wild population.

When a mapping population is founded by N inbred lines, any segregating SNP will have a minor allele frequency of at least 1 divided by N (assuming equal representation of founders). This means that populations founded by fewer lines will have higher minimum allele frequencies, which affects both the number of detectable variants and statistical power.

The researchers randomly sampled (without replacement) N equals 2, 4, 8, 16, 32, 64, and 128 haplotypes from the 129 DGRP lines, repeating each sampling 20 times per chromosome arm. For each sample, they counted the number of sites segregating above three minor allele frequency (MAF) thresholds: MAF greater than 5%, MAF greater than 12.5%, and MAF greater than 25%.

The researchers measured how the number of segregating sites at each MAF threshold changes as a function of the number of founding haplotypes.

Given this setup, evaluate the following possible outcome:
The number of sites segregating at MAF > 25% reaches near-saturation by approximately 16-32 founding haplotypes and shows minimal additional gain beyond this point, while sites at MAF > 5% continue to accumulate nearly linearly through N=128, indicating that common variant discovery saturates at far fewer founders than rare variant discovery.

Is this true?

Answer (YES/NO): NO